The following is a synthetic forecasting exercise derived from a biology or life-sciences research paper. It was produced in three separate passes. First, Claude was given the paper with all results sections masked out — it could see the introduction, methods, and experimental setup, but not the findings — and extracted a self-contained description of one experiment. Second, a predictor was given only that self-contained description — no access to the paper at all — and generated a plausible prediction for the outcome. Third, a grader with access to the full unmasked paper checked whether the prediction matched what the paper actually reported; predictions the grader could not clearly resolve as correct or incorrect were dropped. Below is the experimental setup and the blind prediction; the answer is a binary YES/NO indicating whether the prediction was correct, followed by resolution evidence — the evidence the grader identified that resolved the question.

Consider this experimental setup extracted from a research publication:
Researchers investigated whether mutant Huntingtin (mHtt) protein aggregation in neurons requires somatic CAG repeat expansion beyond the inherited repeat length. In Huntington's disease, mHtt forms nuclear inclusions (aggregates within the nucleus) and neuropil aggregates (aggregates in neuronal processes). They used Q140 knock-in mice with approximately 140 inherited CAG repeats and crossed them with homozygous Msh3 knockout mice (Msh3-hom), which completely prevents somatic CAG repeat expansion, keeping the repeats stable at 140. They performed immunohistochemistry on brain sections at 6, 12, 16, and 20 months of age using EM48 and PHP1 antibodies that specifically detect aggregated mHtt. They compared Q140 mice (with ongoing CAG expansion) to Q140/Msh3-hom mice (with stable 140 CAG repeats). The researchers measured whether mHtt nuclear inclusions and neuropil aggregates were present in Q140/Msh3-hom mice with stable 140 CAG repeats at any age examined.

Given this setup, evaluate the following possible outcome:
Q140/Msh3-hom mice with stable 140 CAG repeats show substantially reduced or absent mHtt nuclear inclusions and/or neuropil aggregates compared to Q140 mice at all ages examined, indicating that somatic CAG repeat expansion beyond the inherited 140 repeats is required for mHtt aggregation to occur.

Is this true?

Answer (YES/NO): YES